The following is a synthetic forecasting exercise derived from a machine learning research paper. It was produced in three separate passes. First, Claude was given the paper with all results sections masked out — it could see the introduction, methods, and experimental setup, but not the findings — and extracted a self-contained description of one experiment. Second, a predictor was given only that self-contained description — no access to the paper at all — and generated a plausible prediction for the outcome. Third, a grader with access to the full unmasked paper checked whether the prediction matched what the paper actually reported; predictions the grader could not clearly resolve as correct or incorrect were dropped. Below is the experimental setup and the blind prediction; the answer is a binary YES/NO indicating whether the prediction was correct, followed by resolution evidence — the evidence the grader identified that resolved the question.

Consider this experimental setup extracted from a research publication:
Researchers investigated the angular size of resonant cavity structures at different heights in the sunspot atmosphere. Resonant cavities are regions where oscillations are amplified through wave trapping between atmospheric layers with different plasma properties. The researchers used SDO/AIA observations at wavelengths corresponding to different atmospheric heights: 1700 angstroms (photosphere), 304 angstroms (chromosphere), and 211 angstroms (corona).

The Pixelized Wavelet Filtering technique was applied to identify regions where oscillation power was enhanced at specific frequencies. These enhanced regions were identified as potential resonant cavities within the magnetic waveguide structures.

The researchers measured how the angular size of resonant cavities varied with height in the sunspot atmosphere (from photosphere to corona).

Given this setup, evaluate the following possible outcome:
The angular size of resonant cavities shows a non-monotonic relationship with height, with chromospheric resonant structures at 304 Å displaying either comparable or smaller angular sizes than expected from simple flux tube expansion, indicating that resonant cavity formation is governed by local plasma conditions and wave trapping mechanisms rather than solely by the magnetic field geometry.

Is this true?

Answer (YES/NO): NO